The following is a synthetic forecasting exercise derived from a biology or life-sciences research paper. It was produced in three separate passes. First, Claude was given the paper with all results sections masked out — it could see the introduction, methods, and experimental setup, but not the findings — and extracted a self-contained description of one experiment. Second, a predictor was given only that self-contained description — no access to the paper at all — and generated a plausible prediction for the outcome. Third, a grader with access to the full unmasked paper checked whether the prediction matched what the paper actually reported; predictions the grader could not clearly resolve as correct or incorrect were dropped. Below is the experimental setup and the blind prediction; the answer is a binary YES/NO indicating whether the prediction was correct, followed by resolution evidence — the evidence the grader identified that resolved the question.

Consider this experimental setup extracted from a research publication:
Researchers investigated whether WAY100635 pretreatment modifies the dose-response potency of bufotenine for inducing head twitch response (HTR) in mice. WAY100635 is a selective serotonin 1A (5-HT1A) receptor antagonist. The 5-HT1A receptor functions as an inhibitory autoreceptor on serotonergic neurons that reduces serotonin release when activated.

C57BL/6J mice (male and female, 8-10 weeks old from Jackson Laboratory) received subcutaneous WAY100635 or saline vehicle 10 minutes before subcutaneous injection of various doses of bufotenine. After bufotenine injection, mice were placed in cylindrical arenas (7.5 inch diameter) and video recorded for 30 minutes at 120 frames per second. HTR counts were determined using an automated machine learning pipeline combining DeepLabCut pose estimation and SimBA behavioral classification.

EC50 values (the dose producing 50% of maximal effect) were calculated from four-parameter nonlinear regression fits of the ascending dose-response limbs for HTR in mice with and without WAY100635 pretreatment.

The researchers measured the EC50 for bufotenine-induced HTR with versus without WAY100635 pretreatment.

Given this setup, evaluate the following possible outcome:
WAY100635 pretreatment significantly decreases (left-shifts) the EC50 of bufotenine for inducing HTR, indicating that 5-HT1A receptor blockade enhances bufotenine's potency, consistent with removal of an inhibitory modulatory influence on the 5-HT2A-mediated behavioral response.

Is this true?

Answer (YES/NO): NO